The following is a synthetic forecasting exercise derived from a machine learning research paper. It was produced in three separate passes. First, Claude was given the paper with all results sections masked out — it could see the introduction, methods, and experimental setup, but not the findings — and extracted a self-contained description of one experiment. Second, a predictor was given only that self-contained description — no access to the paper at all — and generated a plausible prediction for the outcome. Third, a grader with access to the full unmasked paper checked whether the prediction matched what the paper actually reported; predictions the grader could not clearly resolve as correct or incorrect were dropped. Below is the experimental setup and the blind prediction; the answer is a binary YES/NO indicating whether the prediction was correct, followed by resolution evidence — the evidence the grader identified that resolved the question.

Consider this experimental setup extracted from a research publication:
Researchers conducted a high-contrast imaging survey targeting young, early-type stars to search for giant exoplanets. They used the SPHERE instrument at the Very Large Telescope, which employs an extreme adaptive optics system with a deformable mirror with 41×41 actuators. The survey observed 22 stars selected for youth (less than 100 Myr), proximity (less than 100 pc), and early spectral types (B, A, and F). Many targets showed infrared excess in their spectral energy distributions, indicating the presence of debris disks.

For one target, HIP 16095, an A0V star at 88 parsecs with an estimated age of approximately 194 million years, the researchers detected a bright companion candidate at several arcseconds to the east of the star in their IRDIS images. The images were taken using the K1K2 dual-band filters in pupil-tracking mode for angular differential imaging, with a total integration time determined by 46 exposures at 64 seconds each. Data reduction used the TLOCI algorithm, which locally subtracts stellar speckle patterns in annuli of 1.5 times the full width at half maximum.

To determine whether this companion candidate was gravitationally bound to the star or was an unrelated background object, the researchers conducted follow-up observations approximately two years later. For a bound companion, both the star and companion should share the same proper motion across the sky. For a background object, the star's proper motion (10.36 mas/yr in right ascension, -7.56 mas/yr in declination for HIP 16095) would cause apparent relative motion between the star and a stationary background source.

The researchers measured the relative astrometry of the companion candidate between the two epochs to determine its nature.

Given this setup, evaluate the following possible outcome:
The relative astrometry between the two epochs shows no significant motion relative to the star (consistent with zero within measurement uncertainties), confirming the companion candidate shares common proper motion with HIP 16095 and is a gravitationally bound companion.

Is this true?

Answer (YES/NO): NO